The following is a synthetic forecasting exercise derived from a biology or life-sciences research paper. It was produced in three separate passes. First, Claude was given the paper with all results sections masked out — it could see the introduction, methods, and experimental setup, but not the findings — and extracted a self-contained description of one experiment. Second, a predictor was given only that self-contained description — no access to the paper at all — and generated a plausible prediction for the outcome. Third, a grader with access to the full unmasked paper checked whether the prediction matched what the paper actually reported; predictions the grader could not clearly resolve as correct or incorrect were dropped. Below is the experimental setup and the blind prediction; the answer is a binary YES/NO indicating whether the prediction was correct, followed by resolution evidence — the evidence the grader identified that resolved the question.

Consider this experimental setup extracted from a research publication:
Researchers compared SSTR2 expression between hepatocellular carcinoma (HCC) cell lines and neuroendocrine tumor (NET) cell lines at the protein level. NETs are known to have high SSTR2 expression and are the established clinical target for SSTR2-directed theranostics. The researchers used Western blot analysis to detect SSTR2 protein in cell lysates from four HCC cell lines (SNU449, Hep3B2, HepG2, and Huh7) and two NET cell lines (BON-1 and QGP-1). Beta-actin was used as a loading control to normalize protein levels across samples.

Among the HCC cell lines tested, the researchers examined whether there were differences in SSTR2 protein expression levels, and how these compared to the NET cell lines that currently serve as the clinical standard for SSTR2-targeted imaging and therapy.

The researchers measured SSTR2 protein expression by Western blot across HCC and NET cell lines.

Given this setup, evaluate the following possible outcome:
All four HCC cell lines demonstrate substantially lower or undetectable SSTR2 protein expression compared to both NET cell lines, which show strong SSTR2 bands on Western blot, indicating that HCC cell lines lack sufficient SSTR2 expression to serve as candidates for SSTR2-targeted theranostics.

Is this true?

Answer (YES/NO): NO